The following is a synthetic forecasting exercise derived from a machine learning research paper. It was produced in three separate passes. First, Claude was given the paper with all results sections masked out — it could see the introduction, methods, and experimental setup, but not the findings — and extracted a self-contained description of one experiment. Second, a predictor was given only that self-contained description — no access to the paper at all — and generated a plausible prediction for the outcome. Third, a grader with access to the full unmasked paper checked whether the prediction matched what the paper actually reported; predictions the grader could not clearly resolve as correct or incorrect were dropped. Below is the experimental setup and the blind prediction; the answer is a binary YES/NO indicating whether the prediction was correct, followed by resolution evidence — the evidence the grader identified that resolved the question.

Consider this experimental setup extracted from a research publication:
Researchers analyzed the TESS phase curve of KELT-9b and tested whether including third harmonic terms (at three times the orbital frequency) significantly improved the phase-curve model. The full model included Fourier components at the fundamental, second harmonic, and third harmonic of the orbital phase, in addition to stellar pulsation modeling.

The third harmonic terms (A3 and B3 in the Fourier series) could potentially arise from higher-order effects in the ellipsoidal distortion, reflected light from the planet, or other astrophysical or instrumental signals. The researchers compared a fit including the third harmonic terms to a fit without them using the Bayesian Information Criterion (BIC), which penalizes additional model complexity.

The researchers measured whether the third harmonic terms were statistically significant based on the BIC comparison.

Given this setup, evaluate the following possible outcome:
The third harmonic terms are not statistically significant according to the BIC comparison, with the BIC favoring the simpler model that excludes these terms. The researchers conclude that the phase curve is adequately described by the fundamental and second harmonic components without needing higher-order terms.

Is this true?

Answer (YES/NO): YES